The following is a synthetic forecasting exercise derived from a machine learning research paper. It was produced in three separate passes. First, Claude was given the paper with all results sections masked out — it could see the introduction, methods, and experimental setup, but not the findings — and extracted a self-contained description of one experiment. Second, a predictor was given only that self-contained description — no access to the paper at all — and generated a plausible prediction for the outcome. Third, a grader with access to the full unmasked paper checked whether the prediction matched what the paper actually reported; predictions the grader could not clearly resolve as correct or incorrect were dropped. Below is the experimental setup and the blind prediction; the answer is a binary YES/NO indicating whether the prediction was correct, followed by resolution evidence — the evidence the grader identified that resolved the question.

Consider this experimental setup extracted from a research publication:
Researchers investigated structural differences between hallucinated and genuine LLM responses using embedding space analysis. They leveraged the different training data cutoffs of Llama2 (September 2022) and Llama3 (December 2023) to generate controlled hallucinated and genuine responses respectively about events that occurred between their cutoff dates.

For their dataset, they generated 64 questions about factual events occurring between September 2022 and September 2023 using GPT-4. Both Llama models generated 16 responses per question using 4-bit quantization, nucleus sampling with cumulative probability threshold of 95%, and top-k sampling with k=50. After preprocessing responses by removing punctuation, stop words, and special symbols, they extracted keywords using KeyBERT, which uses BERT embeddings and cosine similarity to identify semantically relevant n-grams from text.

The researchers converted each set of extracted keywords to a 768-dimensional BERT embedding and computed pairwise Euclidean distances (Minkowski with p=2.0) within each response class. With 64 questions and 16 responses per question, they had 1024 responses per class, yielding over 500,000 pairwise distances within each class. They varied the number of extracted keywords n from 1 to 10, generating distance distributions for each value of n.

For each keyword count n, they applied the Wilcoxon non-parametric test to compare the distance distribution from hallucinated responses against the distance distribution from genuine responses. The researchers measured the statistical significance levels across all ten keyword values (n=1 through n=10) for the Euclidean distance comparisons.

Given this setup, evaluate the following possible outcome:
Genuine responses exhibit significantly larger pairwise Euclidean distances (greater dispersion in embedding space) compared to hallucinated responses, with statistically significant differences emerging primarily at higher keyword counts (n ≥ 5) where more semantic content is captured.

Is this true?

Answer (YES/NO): NO